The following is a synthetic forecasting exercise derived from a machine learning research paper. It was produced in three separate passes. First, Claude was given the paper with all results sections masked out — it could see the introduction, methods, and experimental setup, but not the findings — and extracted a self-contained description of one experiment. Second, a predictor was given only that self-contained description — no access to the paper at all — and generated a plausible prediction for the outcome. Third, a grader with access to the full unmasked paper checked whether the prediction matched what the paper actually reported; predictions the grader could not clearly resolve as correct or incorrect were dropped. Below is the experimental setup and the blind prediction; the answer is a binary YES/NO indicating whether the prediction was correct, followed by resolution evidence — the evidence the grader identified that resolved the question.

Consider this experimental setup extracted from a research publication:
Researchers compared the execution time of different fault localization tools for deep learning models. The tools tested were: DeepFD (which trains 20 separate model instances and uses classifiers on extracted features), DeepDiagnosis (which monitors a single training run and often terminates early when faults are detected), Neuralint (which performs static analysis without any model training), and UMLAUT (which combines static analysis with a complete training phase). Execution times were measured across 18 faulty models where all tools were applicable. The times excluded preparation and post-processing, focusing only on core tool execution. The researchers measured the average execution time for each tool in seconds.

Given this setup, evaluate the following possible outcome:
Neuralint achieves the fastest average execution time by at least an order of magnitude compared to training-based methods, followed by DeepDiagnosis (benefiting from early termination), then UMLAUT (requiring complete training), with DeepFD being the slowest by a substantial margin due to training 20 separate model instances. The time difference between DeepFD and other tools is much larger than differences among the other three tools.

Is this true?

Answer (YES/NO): NO